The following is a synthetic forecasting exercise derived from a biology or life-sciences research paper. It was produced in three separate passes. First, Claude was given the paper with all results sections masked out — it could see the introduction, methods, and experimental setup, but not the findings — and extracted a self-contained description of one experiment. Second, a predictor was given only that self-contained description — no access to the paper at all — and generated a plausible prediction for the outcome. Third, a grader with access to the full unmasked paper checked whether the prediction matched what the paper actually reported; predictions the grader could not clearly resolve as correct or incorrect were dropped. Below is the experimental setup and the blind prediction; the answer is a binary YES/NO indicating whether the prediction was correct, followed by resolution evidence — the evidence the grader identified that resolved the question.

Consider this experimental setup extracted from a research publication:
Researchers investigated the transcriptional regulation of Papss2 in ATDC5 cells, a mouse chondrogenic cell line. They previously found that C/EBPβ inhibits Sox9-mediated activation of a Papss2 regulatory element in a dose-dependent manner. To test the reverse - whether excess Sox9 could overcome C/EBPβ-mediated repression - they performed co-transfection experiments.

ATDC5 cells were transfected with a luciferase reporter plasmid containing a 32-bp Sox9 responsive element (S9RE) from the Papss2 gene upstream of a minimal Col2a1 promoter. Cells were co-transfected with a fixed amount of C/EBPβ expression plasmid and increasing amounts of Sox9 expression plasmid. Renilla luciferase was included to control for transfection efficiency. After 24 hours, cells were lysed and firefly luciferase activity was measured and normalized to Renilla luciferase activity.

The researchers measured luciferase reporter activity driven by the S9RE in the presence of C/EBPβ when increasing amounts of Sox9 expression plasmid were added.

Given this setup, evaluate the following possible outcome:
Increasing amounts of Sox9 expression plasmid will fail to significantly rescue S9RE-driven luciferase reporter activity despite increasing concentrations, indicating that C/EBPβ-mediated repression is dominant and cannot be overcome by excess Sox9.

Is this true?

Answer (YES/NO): NO